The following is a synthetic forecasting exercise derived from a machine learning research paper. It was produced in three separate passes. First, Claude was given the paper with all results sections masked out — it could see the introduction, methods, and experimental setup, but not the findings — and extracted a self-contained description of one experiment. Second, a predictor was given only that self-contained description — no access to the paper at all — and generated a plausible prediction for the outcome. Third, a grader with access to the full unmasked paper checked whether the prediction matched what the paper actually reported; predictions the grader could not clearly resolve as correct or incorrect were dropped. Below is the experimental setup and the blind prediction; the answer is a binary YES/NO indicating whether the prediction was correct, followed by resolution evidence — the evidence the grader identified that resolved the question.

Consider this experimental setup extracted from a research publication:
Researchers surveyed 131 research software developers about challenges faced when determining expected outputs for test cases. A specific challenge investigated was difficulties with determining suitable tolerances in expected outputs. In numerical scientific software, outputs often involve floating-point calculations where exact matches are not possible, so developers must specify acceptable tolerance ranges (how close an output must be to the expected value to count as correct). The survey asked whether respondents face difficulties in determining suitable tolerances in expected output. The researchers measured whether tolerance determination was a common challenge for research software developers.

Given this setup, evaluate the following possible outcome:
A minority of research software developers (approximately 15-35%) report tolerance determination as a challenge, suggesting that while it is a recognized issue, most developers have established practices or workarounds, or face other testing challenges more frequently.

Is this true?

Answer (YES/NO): NO